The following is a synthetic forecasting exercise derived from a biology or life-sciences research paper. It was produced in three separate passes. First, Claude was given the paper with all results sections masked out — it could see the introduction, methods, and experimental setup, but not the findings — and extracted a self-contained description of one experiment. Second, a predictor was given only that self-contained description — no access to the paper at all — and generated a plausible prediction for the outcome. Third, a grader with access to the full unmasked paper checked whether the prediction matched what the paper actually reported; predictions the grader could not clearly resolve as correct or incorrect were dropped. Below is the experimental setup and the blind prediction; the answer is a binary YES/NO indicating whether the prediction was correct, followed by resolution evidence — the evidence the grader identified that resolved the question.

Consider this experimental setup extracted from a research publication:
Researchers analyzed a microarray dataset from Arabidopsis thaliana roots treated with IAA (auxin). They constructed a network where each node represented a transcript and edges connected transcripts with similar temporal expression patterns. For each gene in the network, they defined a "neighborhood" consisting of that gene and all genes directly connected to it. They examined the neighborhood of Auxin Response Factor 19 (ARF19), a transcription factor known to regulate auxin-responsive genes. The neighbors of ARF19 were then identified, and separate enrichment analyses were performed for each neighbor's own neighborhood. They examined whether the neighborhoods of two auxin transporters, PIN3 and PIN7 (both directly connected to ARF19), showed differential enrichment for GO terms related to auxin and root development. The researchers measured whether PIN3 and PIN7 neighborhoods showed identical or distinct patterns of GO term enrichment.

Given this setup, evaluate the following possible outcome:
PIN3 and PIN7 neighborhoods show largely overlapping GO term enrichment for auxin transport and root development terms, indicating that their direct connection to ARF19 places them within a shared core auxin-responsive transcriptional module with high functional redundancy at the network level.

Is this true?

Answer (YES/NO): NO